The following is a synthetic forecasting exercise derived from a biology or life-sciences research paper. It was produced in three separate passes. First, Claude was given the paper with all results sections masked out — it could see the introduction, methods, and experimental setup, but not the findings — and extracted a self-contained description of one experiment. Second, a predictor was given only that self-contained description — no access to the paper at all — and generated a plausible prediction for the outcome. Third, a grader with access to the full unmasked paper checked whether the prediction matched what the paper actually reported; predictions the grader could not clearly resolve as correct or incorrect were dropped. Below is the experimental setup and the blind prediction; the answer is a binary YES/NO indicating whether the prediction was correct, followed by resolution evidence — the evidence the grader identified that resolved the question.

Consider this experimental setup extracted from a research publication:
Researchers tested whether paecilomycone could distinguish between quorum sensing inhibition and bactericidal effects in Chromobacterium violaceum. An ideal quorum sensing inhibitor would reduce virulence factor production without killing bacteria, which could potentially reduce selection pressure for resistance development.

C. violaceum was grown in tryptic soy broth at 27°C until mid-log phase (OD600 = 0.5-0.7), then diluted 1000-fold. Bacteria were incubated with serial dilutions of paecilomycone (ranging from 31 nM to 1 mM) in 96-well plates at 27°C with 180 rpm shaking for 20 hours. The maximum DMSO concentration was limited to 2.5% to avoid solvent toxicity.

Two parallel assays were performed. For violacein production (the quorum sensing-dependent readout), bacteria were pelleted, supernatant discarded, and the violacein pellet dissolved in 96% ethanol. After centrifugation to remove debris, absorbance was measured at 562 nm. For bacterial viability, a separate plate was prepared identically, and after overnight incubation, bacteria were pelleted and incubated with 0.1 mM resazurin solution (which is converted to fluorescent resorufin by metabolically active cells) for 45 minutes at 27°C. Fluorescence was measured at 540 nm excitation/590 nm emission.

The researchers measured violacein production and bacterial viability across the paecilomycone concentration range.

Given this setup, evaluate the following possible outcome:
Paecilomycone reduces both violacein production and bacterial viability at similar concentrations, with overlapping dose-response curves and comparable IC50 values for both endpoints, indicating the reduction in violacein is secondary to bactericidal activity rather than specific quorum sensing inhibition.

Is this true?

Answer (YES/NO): NO